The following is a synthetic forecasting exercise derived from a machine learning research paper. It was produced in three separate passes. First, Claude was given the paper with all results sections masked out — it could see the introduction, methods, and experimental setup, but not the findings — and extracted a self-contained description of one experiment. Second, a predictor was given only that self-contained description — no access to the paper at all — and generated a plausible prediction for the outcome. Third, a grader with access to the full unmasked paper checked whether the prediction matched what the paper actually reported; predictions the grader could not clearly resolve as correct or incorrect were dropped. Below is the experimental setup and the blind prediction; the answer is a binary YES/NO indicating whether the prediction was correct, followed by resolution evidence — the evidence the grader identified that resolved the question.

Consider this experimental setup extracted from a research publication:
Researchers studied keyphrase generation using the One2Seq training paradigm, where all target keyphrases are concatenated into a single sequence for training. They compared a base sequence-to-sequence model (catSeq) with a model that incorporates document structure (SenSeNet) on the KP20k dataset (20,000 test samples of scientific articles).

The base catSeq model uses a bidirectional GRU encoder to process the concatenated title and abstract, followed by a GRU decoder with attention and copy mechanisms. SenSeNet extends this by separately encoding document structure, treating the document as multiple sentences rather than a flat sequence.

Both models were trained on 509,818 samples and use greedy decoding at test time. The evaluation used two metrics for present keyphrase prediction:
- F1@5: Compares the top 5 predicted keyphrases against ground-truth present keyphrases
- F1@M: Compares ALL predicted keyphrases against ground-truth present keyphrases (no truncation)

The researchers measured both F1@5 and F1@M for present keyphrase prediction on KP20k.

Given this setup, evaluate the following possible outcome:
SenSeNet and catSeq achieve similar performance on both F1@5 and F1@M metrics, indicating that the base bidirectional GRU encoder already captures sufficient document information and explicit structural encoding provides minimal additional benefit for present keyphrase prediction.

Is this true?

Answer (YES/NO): YES